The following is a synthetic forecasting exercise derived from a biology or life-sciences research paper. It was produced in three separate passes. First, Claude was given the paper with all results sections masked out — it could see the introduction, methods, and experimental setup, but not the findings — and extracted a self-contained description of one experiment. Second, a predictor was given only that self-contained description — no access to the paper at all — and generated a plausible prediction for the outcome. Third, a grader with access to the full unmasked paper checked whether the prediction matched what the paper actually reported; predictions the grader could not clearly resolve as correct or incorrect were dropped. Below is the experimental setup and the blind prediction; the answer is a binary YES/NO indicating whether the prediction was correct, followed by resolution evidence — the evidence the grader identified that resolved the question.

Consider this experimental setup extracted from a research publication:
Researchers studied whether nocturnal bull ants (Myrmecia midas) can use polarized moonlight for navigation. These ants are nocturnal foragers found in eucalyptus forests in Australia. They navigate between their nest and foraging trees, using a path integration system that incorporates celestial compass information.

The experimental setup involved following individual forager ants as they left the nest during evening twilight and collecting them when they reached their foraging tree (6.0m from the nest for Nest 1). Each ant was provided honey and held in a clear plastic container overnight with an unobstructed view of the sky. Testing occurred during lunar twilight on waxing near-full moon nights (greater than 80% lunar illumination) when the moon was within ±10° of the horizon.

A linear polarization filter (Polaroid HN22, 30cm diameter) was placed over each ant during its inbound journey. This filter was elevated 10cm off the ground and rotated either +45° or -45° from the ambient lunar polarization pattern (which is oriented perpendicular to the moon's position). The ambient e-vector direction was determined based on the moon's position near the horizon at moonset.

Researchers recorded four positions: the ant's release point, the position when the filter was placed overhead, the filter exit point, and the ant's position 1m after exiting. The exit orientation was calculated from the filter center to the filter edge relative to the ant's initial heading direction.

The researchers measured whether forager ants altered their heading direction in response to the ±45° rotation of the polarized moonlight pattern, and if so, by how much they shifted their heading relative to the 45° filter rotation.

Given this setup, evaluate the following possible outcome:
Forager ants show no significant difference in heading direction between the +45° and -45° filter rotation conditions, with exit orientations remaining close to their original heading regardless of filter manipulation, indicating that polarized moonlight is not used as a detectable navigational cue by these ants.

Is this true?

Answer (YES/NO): NO